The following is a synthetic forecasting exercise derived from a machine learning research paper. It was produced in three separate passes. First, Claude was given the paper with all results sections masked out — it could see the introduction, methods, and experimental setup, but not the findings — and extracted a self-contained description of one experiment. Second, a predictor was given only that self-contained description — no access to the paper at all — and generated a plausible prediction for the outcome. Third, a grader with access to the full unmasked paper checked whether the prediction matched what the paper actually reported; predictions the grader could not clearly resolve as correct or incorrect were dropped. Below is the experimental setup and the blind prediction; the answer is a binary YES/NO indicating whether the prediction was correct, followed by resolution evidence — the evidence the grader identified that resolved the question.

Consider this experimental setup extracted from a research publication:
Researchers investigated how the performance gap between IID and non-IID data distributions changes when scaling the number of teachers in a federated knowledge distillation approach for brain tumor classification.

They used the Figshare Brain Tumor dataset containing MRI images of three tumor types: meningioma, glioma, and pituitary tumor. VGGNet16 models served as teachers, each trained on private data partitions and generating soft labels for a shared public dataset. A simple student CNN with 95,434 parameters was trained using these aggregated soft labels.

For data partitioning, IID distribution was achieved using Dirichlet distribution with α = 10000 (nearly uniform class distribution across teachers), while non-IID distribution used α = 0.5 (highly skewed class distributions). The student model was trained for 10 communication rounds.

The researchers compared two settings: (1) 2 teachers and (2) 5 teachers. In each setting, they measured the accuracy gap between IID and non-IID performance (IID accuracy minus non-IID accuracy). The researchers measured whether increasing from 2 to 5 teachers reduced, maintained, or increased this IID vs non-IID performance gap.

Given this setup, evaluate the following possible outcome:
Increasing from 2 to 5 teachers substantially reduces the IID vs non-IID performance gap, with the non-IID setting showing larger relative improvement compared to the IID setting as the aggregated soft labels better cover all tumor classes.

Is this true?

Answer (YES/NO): NO